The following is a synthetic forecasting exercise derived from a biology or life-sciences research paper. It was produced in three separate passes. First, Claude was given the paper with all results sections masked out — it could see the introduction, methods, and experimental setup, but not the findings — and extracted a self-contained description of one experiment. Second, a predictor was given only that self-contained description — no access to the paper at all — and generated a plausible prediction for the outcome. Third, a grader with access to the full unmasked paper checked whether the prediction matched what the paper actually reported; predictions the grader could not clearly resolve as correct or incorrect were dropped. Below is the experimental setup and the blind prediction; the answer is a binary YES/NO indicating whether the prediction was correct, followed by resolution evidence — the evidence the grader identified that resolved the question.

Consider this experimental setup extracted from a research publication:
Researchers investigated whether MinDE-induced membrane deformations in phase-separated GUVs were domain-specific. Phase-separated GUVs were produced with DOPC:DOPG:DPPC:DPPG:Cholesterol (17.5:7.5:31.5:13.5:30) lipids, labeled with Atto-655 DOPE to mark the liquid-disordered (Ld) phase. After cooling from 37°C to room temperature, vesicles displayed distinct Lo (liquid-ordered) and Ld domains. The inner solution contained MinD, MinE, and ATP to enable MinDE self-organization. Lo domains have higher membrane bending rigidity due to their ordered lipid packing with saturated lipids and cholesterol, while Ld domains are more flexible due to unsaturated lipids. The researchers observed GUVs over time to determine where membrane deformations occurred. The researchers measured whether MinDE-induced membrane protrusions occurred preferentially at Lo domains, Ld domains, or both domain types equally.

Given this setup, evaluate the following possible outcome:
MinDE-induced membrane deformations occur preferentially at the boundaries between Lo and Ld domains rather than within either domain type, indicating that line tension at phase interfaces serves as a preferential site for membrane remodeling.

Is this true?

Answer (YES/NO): NO